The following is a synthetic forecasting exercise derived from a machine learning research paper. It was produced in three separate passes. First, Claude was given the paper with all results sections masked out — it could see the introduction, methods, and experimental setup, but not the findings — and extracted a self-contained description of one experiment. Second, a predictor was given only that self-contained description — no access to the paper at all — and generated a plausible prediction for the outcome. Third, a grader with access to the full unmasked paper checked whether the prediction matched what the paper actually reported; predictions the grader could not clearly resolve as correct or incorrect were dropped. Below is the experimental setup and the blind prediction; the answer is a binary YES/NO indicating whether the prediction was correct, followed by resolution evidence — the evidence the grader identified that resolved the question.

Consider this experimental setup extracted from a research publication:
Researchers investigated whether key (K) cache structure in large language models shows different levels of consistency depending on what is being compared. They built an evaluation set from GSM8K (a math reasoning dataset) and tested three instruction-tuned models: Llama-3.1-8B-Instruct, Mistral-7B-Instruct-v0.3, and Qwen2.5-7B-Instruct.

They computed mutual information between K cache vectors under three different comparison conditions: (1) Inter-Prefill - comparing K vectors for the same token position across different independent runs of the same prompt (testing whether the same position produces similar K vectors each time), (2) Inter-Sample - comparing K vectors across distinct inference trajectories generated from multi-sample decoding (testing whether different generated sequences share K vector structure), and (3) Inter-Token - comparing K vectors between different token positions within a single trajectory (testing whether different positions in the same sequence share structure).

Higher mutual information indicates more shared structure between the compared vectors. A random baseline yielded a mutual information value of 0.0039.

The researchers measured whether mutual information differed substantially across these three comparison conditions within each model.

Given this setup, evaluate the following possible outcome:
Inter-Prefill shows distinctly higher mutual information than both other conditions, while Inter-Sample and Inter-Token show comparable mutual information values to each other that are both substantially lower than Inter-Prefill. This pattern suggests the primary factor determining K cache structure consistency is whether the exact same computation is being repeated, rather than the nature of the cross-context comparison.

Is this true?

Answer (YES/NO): NO